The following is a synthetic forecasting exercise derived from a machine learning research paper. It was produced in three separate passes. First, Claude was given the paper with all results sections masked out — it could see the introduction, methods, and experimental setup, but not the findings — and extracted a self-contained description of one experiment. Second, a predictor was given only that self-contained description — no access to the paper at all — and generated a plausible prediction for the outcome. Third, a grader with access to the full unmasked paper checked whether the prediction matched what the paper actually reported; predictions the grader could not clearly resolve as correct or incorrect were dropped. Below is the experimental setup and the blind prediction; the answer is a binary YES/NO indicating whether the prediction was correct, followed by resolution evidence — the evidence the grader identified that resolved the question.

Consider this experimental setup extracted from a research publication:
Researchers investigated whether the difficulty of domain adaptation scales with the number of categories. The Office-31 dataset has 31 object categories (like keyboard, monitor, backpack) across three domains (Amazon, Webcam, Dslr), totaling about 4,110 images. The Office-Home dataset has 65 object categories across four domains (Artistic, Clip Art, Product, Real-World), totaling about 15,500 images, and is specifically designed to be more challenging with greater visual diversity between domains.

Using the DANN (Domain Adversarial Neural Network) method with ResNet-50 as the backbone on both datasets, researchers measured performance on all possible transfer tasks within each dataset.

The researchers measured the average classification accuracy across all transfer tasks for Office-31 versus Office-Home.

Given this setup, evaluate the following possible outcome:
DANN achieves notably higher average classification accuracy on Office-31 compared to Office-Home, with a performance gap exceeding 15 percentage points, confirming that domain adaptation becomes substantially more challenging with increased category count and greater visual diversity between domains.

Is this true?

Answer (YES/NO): YES